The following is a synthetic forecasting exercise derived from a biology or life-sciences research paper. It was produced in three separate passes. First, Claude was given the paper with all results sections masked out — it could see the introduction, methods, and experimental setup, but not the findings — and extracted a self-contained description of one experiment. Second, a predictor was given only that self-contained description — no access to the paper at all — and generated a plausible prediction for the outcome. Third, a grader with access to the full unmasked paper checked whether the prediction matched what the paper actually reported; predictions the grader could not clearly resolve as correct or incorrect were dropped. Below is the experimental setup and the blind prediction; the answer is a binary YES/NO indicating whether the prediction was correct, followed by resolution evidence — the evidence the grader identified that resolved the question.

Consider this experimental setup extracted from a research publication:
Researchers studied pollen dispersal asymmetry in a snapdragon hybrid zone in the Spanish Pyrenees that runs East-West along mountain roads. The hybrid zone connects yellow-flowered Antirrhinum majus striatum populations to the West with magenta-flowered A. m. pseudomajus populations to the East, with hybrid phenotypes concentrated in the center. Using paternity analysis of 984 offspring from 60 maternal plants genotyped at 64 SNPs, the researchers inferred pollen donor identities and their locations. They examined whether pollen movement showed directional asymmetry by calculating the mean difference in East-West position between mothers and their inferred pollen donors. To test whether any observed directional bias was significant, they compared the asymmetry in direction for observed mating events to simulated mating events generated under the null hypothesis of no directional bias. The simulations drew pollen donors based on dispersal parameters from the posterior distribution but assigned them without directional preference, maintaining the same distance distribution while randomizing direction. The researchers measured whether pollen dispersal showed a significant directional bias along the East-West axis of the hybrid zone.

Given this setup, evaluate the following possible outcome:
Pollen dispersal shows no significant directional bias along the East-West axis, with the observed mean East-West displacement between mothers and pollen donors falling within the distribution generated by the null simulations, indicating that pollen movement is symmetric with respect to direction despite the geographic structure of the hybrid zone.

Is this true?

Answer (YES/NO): NO